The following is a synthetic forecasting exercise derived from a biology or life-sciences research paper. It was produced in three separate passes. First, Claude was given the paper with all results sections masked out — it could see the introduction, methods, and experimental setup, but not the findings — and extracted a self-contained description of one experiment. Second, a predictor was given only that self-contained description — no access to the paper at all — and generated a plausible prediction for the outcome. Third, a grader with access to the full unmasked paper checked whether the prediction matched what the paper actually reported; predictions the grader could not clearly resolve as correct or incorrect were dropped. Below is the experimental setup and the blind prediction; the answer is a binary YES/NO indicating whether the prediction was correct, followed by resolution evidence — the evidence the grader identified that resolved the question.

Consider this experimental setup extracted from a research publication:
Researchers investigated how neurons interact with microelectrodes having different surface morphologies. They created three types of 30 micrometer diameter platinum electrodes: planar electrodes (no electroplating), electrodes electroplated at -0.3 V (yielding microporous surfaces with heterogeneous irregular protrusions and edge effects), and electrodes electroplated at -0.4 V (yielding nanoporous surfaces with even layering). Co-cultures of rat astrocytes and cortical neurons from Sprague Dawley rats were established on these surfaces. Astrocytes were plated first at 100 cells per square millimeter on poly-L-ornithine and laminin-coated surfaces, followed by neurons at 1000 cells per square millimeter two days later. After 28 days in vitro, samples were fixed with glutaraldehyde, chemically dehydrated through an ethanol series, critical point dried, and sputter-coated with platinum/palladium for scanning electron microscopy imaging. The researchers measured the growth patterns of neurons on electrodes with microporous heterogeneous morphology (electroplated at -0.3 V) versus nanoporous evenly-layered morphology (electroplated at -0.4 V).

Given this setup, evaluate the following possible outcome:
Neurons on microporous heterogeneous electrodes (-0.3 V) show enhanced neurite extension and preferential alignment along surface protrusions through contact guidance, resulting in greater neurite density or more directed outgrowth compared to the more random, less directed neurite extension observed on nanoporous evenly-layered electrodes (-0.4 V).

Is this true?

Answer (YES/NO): NO